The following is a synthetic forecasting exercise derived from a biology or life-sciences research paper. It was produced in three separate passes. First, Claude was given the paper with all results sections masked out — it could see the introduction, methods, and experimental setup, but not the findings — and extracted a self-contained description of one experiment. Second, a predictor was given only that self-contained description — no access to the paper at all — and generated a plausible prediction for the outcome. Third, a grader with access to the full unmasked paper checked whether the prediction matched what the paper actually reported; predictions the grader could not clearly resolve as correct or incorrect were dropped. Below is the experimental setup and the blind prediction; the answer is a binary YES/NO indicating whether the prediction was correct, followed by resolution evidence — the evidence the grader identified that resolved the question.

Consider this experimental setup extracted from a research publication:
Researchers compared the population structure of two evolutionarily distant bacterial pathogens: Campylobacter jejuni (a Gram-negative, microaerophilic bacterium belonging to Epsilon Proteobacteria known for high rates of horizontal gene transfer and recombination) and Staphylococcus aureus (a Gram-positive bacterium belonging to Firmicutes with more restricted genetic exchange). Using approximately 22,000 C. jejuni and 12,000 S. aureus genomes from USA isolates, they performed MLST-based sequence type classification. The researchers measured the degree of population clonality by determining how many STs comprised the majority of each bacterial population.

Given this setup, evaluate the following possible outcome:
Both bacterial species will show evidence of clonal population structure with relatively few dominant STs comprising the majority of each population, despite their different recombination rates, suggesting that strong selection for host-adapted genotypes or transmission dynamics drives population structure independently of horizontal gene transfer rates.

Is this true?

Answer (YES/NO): NO